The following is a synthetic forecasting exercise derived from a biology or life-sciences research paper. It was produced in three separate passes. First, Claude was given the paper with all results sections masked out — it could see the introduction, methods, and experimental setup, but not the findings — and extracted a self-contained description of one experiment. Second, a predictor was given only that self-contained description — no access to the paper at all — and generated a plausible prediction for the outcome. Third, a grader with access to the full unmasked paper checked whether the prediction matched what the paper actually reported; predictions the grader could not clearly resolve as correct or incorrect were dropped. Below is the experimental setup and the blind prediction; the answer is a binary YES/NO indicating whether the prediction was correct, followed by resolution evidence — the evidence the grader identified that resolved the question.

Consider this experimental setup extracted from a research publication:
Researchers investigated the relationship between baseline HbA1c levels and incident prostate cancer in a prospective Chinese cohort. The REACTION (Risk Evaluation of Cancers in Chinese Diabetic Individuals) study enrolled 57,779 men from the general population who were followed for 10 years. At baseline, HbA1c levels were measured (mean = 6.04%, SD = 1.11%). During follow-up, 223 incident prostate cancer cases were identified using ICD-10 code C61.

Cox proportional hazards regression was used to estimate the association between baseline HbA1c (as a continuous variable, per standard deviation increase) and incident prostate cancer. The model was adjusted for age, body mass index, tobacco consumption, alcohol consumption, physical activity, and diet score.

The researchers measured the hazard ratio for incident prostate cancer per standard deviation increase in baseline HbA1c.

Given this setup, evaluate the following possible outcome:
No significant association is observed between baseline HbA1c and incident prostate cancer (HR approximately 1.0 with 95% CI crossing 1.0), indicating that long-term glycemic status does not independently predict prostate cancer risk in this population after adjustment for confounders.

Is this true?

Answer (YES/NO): YES